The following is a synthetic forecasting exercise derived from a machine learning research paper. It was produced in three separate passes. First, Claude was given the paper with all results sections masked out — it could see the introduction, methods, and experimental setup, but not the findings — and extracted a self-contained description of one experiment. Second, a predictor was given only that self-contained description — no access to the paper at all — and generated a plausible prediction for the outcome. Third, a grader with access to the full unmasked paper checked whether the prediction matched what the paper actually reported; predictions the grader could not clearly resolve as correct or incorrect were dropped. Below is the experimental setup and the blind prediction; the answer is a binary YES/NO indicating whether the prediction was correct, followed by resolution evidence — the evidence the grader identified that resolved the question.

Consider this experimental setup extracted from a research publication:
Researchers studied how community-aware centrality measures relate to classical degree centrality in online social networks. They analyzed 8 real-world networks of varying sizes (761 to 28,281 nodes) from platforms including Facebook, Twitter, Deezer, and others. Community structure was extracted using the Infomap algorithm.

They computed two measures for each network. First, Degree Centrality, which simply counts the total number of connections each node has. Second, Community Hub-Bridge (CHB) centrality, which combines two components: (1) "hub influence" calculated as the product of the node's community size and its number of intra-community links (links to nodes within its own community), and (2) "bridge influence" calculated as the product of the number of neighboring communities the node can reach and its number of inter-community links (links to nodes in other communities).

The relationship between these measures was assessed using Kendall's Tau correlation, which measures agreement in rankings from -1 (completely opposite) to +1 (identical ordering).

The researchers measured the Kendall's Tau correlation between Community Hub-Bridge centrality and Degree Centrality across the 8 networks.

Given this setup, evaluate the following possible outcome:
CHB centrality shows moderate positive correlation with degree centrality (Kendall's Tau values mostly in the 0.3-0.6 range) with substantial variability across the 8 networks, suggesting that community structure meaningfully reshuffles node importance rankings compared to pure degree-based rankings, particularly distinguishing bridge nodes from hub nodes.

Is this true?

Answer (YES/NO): NO